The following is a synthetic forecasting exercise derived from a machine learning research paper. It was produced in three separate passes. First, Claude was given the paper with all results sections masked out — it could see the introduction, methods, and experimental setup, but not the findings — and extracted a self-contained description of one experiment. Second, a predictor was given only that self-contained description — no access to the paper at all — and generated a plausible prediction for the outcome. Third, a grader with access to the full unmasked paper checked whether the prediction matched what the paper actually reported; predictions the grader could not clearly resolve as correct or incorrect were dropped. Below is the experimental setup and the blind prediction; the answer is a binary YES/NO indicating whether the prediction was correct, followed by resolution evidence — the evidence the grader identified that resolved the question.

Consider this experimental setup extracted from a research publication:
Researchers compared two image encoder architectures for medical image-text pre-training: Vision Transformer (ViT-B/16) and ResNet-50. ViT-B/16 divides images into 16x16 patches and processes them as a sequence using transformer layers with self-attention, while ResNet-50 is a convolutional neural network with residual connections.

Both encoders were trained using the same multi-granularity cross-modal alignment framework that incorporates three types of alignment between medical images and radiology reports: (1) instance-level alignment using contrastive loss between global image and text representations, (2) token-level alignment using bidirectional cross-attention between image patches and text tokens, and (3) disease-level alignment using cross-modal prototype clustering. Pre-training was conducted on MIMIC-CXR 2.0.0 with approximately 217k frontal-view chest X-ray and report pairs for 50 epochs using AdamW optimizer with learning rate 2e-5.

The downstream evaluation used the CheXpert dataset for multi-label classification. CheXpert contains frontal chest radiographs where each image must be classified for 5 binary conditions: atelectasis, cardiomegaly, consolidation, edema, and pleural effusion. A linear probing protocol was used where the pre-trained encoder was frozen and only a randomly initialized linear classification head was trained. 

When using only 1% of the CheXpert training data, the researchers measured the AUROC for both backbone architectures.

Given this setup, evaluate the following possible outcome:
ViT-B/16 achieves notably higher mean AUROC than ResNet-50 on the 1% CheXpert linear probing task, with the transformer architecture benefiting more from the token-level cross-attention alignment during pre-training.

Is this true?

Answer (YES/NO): NO